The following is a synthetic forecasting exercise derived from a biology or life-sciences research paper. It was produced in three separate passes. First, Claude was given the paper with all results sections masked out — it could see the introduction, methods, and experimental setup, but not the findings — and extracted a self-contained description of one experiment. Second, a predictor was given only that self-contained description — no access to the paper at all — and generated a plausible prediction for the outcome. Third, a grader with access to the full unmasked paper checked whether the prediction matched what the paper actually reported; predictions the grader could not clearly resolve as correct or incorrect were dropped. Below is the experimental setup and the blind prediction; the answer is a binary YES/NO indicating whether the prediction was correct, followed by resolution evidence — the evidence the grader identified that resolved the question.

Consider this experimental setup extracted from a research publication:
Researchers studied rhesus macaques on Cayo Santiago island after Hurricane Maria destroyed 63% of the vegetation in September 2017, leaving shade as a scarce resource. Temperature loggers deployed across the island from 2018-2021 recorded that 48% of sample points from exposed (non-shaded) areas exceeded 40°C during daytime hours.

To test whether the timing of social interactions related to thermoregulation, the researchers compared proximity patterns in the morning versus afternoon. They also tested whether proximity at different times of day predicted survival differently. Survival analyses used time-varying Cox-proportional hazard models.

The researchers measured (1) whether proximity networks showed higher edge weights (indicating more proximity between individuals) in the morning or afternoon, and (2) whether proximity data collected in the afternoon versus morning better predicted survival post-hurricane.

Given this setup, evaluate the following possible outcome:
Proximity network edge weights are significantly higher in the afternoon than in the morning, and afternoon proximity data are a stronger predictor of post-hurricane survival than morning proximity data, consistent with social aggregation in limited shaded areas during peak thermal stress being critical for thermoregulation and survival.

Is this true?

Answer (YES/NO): YES